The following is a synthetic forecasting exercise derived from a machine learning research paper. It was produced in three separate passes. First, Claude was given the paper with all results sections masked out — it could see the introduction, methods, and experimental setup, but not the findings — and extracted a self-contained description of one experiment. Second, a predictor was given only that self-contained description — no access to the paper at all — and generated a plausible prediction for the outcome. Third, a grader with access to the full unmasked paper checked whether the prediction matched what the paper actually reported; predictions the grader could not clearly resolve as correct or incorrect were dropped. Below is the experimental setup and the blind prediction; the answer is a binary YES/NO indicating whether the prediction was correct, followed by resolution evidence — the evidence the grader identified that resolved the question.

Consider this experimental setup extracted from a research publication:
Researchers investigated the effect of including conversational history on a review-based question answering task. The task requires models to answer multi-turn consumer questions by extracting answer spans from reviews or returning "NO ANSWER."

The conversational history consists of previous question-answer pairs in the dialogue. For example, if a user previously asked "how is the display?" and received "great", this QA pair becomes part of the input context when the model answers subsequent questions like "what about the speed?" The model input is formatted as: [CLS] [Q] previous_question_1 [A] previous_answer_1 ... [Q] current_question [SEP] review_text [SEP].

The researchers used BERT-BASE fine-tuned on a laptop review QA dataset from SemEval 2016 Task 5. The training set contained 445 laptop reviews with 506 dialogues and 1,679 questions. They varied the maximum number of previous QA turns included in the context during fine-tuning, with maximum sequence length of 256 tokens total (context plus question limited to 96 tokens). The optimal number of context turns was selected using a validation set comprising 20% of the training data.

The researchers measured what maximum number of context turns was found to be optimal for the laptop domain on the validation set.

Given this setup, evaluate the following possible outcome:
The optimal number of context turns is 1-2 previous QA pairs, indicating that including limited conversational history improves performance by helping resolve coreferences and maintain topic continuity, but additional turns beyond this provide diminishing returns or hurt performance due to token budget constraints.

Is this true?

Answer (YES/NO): NO